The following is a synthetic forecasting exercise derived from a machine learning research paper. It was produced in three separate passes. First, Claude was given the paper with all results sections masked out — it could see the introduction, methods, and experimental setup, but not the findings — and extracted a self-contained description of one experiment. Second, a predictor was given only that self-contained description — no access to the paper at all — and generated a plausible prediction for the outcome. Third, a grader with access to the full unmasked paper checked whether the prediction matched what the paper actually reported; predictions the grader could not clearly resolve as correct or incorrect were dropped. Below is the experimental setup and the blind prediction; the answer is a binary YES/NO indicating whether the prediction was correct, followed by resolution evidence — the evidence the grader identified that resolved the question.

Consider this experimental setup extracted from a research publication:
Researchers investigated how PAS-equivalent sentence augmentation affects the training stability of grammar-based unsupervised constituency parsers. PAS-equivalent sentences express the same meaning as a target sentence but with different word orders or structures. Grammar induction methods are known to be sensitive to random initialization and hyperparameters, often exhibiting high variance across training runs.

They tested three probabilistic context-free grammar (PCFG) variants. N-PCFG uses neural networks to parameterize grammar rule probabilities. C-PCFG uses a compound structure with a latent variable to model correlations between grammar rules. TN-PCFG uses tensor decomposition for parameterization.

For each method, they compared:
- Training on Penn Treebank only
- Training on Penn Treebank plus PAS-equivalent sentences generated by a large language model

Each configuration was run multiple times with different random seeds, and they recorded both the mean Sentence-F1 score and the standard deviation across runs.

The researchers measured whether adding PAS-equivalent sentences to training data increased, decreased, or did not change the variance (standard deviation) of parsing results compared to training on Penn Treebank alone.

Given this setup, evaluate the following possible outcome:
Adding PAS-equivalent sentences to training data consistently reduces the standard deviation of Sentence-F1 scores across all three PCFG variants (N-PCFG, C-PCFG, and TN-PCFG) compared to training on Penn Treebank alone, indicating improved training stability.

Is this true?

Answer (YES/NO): NO